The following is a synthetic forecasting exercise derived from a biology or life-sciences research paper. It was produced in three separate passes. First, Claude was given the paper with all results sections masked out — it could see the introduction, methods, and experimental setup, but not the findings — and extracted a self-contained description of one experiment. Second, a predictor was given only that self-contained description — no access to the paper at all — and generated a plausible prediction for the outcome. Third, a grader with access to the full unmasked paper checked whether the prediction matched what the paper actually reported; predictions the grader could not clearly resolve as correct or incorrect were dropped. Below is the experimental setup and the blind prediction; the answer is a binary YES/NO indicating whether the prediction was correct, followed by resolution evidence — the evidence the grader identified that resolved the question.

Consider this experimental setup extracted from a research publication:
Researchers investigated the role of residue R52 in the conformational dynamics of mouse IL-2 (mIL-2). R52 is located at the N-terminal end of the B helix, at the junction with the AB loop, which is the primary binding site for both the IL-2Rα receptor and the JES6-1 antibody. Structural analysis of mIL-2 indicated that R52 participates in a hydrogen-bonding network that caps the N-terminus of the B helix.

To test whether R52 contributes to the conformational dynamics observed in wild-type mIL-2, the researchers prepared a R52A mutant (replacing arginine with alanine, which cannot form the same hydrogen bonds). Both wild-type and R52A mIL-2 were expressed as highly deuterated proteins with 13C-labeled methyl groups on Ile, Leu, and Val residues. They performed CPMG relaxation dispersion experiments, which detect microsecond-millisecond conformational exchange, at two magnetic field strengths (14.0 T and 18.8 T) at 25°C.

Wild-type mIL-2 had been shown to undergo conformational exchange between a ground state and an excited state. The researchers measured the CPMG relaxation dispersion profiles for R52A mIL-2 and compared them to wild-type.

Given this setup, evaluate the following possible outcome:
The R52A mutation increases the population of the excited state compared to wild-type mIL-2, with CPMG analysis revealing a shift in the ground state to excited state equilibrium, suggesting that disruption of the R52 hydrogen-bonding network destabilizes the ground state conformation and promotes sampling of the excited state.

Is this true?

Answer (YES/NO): NO